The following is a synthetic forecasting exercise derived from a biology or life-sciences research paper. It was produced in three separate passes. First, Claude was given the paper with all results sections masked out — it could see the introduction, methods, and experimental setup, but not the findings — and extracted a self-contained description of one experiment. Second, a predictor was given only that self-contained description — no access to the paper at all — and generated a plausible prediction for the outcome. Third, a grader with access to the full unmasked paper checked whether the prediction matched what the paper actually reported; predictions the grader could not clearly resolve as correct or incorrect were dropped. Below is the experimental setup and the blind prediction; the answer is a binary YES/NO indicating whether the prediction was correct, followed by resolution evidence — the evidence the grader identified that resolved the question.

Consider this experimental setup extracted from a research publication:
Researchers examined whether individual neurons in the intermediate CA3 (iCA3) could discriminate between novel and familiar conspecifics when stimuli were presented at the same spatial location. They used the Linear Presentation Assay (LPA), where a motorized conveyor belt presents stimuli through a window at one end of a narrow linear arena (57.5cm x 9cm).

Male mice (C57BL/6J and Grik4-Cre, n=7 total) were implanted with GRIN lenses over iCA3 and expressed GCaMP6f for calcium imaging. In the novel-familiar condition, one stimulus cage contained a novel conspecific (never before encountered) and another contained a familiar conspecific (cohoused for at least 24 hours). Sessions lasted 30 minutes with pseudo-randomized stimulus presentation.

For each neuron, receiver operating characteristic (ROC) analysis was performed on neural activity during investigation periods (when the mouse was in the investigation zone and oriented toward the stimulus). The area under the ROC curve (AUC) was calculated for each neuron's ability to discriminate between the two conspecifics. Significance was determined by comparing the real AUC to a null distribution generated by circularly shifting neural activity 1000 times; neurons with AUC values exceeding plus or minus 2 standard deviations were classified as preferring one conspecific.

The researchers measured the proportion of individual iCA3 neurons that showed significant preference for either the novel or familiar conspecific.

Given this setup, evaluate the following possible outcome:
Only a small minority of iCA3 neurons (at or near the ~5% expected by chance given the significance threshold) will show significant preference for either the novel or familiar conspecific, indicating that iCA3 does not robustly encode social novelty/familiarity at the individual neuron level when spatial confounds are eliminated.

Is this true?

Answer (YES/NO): NO